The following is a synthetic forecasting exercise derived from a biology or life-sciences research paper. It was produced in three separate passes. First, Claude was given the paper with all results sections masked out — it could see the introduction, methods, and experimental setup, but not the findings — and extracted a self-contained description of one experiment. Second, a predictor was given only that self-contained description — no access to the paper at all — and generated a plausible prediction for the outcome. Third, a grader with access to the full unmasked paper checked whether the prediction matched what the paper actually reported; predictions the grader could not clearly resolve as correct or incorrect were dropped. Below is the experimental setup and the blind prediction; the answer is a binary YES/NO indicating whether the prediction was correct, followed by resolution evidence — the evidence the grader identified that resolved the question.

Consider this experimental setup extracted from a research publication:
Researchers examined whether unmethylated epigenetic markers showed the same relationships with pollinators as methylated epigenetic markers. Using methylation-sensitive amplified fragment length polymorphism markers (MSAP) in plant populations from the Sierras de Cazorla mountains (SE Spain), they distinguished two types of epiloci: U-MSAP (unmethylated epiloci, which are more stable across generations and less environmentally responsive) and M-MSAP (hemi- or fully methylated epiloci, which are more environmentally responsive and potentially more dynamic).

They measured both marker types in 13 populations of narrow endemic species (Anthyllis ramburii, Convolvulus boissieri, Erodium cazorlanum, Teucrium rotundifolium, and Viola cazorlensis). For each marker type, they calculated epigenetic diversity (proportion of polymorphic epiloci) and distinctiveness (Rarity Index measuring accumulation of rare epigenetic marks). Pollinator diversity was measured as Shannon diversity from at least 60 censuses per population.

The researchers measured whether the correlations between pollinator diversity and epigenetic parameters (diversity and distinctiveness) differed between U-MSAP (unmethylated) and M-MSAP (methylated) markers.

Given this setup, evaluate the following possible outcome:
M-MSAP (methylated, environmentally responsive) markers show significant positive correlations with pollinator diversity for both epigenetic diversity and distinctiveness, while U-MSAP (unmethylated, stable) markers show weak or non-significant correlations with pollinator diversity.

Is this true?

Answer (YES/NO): NO